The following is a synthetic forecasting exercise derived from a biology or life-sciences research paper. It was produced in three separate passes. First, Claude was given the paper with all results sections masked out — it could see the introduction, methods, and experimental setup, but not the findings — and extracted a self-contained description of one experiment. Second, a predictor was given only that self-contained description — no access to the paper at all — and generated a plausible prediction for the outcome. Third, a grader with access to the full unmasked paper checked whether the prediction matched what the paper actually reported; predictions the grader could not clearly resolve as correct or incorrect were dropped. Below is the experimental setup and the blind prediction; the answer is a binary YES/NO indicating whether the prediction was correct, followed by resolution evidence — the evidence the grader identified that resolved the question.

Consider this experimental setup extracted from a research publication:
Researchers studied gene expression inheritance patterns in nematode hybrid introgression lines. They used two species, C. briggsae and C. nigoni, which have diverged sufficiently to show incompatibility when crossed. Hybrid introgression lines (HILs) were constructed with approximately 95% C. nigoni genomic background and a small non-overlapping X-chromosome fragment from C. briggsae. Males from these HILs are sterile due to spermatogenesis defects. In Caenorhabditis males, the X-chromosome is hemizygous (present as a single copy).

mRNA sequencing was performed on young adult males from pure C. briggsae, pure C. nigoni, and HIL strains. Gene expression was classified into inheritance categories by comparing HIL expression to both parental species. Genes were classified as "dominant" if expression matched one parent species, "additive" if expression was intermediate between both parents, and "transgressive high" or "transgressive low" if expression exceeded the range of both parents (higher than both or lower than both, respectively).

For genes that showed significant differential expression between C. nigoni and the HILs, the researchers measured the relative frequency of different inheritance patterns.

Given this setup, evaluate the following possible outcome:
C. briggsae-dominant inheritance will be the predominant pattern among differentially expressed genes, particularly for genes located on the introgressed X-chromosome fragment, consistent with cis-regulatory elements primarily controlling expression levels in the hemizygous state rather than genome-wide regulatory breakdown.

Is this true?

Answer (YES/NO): NO